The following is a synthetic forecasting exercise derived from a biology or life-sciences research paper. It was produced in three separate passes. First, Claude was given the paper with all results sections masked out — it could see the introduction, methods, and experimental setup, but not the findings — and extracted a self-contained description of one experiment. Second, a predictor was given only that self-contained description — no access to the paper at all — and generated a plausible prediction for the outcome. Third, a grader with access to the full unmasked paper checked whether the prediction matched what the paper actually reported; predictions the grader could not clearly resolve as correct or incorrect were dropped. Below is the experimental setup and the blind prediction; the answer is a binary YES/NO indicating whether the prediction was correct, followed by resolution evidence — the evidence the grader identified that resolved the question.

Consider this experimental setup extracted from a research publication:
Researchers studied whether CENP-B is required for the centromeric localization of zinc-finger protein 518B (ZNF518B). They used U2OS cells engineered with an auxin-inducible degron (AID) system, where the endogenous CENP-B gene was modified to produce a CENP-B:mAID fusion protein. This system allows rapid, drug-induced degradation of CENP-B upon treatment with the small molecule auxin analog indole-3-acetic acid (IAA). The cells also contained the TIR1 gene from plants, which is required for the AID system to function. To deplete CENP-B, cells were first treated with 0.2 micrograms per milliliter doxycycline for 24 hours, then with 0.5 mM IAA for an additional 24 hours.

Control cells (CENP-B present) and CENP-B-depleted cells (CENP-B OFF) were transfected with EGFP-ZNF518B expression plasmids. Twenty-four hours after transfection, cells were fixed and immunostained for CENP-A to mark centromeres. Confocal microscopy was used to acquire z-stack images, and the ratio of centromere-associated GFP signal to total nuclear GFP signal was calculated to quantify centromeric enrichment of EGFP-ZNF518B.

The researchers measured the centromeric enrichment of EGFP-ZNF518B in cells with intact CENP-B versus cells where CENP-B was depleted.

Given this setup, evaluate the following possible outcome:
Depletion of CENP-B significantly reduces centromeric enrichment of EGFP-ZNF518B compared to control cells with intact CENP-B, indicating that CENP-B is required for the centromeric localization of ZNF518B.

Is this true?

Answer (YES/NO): YES